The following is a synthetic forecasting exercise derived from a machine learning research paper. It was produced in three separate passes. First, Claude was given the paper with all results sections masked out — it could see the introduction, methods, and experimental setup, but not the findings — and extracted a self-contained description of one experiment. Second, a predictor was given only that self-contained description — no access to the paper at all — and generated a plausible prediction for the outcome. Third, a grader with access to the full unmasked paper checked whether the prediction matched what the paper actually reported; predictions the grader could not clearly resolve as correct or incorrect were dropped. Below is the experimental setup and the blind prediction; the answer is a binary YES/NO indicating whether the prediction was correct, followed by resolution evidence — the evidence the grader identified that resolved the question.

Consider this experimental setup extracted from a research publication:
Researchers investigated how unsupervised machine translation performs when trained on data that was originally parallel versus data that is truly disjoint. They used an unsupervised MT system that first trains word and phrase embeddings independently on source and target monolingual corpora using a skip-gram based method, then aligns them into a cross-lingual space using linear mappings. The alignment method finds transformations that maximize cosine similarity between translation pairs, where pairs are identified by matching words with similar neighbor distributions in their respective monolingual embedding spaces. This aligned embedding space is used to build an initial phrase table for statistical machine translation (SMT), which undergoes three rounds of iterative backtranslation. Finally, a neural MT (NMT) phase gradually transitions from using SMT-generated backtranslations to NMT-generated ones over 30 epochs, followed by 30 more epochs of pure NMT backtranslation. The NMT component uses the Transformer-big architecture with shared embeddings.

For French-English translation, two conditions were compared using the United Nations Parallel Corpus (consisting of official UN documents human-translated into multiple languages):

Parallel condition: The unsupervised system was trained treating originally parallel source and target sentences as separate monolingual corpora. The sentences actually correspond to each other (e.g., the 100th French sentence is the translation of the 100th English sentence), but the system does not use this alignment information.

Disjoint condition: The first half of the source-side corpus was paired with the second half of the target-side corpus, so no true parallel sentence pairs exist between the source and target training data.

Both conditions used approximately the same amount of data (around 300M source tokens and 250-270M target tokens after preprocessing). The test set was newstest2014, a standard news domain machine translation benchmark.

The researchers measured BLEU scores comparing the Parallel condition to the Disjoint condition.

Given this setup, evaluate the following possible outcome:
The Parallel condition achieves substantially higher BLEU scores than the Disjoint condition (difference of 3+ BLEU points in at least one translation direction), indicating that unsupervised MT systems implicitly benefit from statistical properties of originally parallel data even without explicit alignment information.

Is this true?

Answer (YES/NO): NO